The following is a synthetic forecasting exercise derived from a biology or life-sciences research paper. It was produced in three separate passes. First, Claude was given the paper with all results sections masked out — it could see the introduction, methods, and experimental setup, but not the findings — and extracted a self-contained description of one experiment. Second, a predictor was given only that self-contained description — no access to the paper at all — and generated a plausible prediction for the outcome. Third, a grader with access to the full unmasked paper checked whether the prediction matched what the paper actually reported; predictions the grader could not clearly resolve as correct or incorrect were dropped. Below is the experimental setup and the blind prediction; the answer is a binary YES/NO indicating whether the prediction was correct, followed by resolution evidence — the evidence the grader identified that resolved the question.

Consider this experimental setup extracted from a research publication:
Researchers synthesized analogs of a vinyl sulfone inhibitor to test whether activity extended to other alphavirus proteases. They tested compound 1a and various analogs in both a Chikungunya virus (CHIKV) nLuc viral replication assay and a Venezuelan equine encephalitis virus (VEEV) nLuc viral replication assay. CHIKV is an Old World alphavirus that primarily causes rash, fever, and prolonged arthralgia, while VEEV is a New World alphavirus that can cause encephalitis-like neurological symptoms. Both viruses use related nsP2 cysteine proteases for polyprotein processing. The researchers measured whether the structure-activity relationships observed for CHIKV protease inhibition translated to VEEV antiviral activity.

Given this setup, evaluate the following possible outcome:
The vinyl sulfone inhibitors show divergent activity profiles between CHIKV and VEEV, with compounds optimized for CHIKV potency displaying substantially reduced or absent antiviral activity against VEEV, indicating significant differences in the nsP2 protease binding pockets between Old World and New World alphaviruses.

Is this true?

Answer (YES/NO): NO